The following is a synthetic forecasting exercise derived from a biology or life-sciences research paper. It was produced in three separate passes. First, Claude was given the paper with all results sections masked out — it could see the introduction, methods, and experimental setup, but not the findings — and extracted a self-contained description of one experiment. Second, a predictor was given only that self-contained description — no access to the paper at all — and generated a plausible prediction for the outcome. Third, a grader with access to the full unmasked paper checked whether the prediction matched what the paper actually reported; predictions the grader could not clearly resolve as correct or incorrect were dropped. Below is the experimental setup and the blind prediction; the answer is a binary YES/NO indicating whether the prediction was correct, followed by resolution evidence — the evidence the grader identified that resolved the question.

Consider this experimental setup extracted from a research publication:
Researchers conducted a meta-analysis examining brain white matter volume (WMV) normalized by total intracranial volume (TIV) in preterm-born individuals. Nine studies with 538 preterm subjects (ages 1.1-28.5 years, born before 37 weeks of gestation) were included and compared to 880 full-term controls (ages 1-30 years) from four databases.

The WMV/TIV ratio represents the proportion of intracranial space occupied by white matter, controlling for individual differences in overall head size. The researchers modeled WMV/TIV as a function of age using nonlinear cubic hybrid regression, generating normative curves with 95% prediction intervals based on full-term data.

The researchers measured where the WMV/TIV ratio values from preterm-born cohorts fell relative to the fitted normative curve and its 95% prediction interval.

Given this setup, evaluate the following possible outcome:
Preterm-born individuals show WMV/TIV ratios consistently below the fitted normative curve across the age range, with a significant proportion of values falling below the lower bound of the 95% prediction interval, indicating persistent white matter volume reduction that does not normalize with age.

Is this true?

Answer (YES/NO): NO